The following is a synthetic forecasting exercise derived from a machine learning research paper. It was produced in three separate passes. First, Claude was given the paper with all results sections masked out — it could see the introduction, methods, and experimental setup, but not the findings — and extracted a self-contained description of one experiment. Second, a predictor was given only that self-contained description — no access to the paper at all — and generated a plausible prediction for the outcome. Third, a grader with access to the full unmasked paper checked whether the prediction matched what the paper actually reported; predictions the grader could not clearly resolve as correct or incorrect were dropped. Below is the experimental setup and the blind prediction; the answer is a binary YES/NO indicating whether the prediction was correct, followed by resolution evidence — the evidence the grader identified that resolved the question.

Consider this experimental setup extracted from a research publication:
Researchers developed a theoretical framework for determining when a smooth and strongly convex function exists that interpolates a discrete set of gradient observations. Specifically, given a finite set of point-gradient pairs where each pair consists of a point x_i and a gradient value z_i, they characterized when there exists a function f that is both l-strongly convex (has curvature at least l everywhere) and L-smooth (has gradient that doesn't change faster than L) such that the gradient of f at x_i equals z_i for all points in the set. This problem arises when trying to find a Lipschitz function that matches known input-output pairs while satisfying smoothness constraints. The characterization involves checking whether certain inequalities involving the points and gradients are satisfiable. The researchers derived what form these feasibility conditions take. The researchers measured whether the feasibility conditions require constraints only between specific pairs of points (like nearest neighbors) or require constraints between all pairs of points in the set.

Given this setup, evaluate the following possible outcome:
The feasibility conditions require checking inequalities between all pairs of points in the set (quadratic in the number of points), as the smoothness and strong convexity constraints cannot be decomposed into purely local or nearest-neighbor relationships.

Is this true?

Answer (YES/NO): NO